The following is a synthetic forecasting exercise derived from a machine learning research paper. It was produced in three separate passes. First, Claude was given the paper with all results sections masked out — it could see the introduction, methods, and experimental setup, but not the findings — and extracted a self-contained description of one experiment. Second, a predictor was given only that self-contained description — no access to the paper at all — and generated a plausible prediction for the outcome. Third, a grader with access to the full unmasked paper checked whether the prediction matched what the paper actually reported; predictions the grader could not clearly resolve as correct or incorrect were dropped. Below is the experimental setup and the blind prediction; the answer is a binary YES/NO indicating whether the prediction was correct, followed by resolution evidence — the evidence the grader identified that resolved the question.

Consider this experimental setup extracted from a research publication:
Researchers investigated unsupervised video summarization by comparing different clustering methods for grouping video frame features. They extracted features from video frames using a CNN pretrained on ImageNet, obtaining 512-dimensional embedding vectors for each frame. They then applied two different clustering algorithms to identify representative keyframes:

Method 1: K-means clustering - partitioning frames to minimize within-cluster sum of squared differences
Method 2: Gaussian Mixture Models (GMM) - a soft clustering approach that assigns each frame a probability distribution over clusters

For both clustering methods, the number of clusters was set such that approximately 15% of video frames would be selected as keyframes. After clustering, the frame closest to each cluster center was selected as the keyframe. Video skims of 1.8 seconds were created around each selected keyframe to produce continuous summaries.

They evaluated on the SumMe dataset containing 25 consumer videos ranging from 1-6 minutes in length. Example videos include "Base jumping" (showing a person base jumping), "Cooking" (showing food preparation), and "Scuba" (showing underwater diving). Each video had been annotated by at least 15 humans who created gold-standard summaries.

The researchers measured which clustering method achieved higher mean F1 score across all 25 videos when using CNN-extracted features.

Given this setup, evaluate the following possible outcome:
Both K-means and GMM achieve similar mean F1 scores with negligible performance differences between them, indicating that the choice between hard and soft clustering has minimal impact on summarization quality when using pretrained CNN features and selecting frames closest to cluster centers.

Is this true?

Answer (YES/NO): NO